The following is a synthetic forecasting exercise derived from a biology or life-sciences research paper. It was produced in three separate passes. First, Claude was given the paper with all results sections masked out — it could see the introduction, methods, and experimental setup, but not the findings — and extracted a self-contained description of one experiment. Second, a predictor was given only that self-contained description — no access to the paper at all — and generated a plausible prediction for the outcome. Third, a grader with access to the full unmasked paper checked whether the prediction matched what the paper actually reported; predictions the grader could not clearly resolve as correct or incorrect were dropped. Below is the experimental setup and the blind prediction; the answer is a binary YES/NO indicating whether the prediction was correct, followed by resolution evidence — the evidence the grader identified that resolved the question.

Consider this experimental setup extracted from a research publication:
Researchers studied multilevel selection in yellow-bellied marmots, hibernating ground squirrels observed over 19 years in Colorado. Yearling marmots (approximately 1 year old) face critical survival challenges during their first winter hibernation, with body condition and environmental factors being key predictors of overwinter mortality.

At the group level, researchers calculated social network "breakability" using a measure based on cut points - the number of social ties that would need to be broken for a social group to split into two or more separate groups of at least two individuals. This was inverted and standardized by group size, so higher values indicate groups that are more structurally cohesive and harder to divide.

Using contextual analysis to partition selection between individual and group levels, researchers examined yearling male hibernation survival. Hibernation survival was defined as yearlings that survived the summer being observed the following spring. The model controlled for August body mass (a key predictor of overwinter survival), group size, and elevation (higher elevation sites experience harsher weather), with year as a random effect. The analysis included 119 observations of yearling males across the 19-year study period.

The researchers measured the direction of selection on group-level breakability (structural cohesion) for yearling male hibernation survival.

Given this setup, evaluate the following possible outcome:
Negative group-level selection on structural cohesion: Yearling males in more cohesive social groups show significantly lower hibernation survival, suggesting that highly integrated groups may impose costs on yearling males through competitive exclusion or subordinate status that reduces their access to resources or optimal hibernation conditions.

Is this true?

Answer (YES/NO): NO